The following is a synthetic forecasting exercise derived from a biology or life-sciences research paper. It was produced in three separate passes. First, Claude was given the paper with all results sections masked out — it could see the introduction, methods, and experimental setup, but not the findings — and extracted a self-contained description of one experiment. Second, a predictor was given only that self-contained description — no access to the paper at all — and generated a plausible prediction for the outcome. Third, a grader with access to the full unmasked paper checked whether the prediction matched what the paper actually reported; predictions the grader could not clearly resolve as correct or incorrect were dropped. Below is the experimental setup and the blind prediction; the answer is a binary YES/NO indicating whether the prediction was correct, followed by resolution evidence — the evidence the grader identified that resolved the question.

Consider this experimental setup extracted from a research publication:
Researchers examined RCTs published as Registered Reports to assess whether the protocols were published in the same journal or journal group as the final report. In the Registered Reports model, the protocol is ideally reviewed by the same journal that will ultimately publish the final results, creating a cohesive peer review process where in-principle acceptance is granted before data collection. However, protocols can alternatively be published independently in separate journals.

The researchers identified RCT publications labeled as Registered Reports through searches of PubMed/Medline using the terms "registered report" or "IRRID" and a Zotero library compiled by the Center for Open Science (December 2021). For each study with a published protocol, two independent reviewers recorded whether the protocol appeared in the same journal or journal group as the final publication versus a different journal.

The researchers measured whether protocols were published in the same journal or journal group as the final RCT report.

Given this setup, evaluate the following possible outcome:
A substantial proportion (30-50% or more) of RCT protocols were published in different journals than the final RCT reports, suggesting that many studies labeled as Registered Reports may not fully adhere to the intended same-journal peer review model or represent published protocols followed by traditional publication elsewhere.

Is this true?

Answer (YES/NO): YES